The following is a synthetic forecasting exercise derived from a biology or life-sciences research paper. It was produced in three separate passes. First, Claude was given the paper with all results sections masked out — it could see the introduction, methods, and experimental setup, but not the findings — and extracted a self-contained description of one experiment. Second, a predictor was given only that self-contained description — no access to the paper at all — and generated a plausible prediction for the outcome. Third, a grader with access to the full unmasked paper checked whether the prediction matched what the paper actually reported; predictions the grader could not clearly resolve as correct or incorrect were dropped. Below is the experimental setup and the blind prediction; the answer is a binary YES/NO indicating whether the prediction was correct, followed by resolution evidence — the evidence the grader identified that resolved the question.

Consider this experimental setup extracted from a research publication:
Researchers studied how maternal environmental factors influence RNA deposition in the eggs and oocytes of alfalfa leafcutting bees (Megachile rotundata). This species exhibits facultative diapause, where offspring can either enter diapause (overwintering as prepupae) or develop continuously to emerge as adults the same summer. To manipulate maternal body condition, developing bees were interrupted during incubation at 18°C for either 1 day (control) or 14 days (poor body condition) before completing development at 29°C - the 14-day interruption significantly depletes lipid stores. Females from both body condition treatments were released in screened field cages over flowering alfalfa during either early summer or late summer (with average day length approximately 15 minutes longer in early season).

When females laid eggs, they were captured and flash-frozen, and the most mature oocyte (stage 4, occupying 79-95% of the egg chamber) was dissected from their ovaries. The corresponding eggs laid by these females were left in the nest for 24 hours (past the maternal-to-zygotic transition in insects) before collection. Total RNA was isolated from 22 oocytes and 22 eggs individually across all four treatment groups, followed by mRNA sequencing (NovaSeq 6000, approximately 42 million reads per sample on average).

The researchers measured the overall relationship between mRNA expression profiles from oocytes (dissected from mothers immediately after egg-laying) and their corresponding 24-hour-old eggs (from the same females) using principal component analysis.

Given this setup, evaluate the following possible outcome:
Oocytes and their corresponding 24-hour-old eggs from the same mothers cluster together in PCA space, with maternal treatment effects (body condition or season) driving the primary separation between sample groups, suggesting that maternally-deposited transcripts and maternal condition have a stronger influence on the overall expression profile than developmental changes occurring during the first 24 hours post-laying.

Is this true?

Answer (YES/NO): NO